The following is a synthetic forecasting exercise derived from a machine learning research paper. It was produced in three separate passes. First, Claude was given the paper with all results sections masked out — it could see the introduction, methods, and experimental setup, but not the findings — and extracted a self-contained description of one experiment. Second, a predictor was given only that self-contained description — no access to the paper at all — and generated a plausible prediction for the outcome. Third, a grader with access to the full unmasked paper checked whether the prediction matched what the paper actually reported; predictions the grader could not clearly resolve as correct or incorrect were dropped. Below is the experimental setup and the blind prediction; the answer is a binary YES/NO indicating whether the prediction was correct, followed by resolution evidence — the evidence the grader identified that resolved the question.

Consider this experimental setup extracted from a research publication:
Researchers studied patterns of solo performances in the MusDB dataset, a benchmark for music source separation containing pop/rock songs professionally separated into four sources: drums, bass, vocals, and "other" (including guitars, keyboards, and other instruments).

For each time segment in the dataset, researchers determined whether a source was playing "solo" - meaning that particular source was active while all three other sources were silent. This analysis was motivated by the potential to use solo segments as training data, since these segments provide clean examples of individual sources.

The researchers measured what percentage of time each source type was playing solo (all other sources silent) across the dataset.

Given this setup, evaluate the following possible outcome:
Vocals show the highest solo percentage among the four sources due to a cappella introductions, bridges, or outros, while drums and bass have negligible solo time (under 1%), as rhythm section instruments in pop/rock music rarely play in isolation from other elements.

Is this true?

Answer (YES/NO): NO